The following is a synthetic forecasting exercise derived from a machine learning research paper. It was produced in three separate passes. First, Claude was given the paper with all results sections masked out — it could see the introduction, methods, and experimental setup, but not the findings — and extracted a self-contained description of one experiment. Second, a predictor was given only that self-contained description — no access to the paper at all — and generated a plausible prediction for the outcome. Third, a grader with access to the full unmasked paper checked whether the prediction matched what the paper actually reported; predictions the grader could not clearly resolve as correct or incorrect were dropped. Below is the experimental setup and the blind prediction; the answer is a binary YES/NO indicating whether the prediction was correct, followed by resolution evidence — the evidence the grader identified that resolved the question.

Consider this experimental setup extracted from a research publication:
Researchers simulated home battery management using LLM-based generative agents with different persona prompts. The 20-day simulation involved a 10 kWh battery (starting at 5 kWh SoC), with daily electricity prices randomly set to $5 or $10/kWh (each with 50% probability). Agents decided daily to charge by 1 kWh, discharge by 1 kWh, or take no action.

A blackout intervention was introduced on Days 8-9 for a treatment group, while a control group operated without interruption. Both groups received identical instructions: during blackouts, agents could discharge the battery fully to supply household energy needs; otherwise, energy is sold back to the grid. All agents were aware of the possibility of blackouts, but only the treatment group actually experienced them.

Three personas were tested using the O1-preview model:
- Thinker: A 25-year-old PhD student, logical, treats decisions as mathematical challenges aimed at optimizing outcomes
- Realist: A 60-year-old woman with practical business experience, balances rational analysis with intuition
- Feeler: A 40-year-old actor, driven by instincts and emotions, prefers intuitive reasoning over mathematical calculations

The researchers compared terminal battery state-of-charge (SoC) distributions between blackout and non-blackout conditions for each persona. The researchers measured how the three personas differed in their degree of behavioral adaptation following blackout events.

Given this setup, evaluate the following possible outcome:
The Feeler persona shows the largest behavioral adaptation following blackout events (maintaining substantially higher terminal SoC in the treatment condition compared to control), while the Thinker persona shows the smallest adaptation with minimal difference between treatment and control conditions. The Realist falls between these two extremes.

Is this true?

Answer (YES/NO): YES